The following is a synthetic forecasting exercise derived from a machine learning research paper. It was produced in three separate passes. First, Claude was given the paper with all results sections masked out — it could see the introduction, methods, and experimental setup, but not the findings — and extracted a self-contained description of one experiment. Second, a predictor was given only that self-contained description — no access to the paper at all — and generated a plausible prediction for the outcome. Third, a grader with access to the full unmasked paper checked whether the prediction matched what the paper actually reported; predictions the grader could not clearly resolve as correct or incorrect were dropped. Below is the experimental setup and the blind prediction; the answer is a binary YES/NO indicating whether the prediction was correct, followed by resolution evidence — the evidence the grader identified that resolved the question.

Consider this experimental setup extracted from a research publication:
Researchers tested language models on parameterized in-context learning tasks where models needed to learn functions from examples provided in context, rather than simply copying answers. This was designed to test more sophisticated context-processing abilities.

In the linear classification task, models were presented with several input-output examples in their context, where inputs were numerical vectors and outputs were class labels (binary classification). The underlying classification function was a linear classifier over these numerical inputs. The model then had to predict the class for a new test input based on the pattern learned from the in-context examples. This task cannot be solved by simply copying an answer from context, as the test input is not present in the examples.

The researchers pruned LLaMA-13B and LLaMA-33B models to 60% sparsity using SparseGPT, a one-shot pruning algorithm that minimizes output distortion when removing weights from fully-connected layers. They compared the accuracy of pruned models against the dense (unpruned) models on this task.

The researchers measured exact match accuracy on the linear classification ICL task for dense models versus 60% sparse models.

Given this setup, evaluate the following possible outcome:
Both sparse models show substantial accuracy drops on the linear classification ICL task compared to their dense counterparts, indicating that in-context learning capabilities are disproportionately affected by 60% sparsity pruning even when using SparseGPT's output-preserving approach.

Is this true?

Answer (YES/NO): NO